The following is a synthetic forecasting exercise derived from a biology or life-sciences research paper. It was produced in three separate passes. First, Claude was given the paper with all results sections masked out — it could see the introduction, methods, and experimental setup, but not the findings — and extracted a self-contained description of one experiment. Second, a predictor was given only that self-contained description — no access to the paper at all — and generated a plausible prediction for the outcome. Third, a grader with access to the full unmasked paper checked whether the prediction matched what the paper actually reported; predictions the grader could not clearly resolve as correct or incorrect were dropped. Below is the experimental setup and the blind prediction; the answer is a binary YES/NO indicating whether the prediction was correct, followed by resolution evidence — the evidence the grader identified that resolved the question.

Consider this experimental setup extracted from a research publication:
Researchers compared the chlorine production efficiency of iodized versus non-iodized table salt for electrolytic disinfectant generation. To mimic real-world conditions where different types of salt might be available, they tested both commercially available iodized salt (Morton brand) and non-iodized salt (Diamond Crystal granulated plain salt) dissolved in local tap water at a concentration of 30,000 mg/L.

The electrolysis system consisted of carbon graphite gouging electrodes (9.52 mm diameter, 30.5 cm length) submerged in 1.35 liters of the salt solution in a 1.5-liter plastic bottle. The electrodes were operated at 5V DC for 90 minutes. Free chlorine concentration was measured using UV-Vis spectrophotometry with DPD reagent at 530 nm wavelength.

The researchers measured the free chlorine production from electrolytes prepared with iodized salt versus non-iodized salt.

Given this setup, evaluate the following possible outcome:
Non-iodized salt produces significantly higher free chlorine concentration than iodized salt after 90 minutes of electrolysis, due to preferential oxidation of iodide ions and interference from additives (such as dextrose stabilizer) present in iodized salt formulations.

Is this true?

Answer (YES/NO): NO